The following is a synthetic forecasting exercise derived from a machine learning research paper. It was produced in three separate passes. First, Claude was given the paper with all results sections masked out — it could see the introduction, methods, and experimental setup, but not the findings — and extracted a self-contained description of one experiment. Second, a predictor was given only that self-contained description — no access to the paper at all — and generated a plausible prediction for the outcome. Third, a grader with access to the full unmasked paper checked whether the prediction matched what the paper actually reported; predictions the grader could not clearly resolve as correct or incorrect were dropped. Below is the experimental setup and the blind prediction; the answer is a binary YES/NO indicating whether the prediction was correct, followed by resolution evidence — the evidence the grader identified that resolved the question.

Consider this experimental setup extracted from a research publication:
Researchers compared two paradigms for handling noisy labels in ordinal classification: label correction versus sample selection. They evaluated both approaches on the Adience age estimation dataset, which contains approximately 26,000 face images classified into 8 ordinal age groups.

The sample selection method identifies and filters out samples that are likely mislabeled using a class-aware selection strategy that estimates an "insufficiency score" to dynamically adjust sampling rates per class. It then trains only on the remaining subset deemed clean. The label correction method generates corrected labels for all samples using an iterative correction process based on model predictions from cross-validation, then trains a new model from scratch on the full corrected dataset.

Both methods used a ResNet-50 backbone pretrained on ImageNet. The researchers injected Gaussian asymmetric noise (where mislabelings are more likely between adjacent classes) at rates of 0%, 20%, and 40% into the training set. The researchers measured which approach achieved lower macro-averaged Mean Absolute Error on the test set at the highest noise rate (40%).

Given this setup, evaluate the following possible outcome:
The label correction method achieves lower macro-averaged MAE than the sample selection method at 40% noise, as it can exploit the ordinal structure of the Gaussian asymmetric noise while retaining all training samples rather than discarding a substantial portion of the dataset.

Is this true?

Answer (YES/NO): NO